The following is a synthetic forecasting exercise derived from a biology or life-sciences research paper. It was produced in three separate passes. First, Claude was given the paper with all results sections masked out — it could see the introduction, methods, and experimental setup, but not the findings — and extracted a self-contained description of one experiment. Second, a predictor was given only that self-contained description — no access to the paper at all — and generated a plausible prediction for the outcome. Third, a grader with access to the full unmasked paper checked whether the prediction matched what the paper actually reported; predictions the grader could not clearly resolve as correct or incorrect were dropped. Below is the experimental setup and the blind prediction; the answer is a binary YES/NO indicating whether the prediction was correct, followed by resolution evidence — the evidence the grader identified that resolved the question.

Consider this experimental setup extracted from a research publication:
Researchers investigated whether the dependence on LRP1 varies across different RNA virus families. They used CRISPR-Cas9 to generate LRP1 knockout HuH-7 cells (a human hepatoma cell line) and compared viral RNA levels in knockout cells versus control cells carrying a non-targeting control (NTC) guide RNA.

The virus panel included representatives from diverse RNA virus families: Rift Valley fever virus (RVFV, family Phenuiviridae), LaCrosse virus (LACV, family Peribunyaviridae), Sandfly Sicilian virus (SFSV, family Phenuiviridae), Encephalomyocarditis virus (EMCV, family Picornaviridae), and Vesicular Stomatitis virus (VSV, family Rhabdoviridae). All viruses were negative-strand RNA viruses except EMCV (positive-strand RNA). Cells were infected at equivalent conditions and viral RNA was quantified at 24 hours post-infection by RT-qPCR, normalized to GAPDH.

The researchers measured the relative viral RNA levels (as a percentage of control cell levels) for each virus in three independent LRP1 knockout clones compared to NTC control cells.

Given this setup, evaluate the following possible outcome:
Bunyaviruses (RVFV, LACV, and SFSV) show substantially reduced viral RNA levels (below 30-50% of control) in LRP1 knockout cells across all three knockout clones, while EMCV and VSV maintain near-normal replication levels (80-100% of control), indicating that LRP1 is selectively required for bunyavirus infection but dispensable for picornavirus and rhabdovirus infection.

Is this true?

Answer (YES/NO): NO